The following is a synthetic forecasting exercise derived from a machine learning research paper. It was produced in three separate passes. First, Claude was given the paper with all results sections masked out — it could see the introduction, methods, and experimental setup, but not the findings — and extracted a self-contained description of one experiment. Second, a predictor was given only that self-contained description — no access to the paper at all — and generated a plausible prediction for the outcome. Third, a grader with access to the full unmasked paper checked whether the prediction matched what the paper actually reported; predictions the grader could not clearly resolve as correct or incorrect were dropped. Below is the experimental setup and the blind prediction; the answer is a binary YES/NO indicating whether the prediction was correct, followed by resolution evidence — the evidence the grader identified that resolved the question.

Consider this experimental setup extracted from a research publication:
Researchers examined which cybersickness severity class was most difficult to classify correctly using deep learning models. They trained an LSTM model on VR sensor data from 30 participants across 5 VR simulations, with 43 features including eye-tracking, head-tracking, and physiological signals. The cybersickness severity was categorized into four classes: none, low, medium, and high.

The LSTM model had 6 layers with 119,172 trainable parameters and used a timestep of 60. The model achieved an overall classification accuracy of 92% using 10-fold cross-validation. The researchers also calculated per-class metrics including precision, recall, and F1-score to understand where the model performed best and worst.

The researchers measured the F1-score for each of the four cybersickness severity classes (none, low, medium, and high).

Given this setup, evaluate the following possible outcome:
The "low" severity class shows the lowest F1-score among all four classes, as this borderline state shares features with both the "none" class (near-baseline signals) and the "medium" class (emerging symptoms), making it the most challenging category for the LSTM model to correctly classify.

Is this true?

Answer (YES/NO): NO